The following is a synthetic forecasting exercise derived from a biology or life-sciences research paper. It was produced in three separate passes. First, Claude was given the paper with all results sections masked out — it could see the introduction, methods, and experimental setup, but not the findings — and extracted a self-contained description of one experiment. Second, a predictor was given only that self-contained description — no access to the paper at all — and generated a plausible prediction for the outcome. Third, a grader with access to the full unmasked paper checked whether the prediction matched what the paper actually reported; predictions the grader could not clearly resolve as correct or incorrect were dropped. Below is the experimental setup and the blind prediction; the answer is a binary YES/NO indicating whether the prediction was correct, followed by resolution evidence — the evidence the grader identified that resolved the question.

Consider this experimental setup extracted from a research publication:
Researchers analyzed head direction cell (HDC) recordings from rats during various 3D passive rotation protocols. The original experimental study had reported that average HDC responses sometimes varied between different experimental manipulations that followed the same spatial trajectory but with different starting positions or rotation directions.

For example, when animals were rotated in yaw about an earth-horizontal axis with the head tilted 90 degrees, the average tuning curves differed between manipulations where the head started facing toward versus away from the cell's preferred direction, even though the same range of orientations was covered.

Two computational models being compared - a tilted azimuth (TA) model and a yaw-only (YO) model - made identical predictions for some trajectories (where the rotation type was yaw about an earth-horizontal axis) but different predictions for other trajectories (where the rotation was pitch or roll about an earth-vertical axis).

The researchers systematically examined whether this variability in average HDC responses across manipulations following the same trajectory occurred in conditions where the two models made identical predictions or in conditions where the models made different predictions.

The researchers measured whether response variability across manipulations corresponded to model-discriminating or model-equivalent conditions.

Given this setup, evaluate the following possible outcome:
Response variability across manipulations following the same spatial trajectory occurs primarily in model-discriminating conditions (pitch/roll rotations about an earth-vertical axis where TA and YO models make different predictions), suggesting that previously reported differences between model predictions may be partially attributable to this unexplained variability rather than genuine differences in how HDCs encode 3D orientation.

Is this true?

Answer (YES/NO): NO